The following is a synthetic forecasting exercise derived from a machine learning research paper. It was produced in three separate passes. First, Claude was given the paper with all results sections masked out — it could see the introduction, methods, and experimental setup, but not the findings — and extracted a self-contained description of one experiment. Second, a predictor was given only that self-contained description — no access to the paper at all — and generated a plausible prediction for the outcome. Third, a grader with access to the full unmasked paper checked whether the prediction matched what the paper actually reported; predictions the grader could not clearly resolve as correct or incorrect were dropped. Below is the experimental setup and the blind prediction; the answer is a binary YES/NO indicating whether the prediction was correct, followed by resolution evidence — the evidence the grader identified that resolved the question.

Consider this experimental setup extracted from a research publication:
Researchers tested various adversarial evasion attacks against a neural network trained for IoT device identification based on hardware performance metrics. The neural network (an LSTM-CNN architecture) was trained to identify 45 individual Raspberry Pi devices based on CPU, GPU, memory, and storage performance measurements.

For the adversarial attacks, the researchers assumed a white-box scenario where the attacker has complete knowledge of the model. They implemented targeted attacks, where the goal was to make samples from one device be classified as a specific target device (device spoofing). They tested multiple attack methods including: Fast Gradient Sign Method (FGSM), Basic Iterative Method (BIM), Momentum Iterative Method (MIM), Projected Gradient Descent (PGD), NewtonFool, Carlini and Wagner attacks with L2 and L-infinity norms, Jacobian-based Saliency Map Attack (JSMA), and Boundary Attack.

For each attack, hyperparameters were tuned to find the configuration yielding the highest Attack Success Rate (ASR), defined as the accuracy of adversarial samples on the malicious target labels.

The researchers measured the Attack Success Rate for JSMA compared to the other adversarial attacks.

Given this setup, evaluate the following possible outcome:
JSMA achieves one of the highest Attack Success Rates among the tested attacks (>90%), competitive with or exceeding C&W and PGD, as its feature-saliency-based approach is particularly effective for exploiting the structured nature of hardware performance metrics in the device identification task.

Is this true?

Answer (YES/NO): NO